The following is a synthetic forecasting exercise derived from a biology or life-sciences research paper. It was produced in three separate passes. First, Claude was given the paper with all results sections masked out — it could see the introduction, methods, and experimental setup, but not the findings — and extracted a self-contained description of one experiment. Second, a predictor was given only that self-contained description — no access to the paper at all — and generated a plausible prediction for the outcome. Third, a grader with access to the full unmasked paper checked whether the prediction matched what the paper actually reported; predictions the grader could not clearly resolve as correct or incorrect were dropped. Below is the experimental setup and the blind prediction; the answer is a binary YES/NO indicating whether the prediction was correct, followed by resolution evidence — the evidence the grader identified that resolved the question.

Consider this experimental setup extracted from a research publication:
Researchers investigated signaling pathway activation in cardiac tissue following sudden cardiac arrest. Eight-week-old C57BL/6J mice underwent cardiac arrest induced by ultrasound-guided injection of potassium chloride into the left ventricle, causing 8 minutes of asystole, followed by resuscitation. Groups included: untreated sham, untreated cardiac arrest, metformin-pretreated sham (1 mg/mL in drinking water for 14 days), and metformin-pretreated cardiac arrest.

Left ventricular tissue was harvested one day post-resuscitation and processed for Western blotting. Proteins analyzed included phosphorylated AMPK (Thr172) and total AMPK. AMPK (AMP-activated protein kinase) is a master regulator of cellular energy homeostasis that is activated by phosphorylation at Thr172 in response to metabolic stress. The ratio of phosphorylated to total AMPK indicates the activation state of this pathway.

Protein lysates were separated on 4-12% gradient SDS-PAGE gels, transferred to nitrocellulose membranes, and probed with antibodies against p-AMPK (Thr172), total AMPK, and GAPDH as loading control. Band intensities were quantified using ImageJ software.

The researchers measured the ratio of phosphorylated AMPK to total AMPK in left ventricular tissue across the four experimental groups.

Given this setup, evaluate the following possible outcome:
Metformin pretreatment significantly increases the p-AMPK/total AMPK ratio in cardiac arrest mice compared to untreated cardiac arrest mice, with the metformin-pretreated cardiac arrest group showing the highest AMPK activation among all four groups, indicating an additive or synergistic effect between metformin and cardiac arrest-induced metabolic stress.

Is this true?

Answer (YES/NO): YES